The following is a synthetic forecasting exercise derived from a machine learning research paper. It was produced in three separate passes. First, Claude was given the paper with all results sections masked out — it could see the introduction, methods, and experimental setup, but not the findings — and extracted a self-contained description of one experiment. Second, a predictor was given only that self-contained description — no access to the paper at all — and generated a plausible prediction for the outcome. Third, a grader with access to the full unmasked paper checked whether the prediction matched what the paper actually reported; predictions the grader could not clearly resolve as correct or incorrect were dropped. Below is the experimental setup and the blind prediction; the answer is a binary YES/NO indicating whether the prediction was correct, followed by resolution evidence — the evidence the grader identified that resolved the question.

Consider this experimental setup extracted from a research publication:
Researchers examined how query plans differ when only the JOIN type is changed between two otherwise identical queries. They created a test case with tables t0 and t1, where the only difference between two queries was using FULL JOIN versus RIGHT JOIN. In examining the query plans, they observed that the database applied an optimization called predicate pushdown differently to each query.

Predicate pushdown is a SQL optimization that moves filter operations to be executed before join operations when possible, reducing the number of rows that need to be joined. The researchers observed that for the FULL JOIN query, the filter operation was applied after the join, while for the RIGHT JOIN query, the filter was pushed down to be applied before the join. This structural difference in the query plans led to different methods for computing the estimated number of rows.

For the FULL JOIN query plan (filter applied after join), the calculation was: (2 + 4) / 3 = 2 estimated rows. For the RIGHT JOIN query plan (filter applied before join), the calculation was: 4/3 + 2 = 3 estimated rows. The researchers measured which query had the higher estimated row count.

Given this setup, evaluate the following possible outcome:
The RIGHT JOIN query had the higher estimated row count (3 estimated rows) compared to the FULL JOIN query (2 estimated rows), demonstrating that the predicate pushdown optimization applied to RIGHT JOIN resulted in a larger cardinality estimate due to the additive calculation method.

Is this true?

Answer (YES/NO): YES